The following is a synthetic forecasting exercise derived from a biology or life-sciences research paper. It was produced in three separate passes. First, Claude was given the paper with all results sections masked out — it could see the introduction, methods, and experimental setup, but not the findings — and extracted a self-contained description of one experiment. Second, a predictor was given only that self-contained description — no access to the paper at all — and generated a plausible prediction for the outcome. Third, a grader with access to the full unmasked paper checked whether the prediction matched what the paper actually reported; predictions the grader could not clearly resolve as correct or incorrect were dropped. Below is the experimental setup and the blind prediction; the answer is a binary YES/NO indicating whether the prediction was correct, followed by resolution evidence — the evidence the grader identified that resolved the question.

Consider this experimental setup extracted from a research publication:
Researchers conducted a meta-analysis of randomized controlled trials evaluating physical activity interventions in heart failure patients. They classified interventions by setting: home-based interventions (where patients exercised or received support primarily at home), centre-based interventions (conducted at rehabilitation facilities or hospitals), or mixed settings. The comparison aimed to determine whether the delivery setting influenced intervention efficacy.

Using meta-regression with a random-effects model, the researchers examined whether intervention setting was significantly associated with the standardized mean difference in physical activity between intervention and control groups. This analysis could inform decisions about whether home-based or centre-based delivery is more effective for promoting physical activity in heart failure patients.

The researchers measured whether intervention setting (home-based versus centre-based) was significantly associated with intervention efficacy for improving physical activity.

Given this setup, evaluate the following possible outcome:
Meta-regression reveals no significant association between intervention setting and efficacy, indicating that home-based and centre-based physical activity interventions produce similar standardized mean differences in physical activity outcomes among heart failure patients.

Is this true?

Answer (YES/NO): NO